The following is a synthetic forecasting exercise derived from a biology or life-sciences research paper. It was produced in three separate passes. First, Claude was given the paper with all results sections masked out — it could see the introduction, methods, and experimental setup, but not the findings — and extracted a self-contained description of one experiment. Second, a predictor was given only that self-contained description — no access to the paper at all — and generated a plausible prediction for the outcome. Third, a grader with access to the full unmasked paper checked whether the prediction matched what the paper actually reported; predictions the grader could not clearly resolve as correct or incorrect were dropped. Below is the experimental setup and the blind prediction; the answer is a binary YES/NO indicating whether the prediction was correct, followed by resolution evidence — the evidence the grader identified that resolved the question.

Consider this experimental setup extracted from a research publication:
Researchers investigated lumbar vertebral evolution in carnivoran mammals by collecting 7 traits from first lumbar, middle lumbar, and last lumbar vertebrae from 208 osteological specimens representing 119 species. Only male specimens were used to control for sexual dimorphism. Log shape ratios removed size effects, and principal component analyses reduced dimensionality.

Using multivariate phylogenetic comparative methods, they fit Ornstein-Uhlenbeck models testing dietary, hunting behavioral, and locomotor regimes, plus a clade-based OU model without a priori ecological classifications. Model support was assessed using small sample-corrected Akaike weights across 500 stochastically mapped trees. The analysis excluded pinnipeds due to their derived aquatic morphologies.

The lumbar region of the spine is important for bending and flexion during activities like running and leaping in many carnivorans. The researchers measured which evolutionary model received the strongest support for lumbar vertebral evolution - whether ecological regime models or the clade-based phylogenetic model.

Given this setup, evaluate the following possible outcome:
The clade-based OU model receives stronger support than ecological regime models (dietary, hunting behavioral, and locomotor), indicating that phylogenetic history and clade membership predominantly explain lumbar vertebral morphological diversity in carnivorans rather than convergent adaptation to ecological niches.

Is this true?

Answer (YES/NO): NO